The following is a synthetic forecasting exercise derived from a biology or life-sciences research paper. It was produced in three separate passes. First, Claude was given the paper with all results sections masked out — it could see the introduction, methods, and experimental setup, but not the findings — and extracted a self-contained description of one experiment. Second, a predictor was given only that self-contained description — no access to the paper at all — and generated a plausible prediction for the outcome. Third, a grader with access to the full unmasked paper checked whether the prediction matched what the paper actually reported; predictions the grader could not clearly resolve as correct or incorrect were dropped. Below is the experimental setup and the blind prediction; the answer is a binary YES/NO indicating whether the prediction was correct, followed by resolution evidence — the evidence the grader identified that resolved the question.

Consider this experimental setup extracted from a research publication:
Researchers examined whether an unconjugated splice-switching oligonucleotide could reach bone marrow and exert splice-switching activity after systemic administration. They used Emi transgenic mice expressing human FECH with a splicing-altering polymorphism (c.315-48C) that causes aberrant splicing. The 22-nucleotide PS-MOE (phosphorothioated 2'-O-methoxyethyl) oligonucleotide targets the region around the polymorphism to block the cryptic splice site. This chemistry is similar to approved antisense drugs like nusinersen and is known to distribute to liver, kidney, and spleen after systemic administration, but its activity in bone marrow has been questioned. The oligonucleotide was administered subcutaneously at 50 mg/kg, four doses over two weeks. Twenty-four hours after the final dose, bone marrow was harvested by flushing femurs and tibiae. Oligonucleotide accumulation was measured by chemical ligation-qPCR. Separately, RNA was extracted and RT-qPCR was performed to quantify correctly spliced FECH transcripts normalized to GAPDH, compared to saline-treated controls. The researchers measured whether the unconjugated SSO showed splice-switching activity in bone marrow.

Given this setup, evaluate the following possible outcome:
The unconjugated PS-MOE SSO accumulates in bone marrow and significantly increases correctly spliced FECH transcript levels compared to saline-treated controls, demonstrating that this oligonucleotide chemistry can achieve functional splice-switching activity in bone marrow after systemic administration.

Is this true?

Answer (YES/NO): NO